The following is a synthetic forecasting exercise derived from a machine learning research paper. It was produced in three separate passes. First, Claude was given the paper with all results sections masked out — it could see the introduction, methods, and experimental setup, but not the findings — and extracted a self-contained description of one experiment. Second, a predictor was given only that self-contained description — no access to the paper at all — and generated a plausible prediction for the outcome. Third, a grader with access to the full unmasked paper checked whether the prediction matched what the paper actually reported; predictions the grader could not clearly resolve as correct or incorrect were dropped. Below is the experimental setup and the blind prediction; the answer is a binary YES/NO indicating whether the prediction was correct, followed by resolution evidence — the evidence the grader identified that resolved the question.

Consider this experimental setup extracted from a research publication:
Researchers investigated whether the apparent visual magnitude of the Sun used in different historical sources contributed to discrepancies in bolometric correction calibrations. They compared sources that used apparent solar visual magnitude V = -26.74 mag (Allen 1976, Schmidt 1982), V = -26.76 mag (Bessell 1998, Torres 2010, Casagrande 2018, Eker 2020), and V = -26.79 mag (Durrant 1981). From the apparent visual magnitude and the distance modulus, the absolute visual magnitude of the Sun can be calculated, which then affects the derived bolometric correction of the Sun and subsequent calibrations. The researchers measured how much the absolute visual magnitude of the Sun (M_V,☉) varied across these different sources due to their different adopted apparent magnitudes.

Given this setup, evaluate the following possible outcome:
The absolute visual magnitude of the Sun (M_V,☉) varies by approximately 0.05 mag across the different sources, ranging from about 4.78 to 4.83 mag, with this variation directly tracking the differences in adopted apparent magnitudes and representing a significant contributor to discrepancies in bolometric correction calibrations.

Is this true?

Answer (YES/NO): NO